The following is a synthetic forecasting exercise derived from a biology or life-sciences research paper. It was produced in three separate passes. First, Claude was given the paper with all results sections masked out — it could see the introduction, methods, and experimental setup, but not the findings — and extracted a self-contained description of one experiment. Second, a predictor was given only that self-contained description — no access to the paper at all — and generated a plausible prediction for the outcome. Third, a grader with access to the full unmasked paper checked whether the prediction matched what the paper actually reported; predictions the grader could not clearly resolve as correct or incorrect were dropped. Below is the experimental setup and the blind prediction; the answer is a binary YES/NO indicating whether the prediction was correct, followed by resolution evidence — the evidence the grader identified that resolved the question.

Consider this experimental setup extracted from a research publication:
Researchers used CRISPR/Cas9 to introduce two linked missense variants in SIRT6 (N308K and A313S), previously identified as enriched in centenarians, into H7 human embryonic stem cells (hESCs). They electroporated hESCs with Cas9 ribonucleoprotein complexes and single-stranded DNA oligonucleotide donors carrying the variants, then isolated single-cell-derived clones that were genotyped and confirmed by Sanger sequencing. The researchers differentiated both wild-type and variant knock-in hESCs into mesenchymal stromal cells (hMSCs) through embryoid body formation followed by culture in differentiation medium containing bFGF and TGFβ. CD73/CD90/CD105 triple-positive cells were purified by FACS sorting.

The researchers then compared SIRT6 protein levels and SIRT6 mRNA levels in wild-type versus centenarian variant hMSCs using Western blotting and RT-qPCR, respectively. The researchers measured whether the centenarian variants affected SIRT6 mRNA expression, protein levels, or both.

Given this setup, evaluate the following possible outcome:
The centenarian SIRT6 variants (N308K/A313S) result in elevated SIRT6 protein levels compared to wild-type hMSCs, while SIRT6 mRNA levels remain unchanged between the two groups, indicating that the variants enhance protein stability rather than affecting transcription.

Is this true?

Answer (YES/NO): YES